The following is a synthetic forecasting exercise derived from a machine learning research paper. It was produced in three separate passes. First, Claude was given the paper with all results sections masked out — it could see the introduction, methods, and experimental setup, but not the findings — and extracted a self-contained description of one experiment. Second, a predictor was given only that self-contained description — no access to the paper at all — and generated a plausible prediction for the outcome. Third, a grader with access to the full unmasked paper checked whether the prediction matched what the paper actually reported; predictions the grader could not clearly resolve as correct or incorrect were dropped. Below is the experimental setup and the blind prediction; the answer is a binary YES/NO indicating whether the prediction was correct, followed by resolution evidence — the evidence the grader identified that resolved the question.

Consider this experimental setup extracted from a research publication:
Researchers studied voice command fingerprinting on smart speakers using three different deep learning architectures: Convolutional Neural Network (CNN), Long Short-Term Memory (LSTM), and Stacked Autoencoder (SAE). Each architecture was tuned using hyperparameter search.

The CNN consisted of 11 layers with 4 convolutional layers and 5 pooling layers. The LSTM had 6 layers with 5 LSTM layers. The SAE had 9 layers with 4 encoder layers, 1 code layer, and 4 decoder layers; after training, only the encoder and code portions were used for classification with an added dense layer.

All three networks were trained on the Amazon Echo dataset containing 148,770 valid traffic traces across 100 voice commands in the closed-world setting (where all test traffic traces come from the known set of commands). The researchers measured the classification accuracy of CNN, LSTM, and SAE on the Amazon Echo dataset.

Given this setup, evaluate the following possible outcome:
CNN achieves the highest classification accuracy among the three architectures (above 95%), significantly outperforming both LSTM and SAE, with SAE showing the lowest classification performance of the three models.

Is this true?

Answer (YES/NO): NO